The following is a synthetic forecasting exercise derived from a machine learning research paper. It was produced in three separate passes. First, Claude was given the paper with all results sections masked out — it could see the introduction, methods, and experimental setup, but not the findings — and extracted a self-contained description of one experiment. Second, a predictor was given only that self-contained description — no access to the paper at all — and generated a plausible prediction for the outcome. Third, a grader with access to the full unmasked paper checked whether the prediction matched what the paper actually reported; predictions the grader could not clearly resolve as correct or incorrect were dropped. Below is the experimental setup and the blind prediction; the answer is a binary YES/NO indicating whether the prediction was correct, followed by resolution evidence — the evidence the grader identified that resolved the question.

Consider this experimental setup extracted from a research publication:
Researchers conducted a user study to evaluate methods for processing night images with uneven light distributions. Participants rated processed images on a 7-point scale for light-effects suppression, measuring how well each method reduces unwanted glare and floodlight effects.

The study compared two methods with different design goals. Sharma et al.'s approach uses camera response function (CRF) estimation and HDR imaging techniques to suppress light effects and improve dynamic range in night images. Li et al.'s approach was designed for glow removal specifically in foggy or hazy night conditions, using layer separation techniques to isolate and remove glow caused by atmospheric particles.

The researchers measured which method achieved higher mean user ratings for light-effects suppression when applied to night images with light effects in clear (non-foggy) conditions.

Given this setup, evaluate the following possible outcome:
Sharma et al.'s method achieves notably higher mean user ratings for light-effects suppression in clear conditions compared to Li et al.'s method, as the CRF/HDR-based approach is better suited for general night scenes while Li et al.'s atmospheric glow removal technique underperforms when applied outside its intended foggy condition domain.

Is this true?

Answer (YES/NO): NO